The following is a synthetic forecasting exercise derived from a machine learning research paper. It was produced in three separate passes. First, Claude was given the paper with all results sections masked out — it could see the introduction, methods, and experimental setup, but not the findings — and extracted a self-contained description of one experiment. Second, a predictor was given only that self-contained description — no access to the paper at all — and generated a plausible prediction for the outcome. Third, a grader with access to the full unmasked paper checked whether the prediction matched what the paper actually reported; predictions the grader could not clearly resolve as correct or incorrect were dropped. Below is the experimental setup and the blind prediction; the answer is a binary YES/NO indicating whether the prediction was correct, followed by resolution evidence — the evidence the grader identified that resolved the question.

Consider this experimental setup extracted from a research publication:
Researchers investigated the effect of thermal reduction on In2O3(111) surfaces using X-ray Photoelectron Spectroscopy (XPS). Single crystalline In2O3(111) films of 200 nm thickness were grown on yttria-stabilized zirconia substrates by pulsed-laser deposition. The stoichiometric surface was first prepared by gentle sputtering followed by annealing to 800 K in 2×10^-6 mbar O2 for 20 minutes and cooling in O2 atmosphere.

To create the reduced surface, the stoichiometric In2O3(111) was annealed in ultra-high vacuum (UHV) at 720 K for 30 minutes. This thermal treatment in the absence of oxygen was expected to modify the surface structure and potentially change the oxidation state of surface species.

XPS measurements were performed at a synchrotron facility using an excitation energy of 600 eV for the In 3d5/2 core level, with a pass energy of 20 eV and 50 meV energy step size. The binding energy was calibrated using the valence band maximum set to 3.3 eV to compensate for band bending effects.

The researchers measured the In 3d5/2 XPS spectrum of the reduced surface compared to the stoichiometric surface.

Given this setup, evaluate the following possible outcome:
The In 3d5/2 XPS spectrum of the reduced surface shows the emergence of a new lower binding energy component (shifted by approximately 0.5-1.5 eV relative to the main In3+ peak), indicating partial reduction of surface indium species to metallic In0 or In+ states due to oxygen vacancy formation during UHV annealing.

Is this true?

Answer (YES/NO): NO